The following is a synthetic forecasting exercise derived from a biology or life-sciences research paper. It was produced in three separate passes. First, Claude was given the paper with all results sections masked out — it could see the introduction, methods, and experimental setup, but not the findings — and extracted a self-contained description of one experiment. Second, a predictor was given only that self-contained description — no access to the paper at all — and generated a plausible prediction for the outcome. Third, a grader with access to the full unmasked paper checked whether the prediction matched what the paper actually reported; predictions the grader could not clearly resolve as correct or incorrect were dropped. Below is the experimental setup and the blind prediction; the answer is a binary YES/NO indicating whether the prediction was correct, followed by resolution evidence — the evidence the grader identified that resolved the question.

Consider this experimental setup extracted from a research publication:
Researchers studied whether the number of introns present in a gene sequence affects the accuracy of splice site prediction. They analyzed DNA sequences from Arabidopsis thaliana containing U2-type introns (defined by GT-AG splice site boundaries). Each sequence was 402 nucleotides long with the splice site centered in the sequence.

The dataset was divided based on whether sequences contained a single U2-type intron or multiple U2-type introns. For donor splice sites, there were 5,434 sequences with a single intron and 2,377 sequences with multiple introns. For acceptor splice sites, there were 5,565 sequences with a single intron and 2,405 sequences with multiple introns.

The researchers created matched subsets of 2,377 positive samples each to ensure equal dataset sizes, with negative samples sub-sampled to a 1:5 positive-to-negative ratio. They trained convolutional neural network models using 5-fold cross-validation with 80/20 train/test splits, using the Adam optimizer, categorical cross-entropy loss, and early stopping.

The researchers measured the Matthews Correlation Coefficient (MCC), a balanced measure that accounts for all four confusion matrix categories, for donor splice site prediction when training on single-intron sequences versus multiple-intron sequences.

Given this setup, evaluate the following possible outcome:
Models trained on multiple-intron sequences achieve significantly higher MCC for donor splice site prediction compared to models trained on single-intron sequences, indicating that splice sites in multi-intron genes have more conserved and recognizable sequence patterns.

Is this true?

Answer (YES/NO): NO